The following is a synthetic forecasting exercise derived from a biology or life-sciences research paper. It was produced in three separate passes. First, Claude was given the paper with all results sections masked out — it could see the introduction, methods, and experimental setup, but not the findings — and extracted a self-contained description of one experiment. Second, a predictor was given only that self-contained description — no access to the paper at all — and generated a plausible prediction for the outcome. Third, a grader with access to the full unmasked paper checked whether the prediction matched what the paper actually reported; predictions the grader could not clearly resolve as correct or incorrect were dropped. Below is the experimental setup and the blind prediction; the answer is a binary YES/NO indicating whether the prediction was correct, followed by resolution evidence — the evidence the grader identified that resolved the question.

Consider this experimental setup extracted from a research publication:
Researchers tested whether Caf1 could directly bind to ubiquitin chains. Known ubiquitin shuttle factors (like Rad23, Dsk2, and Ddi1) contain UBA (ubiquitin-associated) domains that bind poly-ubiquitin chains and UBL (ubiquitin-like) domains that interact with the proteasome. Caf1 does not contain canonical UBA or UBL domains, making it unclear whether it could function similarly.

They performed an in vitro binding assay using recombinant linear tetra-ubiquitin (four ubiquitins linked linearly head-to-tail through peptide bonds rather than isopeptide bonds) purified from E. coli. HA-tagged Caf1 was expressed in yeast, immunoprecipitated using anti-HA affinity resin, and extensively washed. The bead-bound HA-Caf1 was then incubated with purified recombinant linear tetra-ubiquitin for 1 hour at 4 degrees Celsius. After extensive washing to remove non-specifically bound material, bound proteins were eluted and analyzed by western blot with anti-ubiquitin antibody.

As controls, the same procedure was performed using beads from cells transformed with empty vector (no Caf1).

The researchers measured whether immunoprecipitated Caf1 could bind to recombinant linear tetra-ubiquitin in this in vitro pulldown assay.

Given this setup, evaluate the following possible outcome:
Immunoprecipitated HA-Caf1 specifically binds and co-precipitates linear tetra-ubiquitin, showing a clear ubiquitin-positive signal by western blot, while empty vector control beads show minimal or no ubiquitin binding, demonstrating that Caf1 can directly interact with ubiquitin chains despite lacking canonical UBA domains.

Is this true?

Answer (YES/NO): YES